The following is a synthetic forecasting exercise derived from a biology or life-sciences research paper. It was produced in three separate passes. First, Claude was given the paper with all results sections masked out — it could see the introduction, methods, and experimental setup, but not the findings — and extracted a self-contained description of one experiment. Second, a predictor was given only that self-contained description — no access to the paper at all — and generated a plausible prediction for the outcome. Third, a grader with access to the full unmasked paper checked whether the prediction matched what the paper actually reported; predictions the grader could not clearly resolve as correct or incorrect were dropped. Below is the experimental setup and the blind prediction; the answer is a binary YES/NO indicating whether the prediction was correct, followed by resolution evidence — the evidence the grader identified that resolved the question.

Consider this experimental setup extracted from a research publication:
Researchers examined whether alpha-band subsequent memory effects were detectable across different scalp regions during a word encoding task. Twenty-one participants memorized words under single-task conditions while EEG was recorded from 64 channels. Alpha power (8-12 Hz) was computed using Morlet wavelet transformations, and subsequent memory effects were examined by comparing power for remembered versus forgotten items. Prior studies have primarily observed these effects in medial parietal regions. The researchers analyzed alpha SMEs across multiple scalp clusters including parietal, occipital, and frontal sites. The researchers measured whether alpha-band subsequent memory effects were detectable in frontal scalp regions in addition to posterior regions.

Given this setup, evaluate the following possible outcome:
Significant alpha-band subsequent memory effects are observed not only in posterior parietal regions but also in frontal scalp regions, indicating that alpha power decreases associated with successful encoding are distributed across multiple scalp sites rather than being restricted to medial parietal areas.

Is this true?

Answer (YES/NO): YES